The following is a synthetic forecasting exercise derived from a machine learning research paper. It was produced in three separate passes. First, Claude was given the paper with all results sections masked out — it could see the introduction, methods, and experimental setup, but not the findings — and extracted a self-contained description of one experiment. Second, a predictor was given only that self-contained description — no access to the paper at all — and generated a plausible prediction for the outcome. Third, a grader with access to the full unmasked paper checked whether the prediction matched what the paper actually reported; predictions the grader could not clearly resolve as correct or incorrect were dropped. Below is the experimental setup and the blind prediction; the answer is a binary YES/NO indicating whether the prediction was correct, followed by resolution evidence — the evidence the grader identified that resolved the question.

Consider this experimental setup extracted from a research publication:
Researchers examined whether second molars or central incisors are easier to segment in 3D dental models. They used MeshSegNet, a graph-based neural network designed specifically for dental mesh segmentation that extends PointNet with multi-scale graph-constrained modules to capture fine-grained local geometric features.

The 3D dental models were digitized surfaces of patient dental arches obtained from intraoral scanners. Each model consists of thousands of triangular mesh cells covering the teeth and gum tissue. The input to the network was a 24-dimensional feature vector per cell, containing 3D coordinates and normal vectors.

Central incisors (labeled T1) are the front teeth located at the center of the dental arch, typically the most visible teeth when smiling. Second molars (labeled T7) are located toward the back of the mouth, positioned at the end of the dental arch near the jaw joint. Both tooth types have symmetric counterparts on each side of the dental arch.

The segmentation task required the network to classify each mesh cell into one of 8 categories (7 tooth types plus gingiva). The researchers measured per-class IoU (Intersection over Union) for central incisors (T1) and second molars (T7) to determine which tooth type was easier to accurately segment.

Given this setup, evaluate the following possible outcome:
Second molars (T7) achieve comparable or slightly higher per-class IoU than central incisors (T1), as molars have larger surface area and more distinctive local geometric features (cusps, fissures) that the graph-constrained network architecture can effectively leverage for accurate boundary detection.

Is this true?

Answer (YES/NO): NO